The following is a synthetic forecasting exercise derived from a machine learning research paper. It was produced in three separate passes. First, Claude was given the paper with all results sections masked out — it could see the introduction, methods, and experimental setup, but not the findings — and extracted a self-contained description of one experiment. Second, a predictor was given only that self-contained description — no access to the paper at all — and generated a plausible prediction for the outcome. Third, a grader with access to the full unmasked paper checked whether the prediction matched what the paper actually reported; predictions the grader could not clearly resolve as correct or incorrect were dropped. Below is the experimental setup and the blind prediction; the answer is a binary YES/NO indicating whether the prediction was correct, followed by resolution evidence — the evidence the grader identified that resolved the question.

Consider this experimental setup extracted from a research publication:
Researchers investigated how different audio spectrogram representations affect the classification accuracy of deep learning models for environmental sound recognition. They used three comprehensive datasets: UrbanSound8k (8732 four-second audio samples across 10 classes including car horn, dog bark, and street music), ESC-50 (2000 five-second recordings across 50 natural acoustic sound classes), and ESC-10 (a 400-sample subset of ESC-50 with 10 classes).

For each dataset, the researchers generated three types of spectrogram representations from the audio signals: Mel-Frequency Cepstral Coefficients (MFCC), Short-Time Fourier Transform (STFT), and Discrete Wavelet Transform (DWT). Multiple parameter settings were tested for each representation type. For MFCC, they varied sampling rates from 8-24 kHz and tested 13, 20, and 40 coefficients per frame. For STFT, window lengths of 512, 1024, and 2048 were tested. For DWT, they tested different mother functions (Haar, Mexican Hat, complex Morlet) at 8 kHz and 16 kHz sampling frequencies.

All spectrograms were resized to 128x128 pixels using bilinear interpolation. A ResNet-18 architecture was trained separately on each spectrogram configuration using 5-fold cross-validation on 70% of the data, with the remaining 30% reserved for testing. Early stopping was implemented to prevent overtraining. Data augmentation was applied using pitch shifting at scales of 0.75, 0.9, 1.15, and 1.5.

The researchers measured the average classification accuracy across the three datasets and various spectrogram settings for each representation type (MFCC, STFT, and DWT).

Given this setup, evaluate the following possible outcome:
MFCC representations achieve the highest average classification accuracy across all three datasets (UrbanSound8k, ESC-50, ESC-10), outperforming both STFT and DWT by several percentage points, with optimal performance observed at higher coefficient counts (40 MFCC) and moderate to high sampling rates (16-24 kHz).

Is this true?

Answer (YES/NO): NO